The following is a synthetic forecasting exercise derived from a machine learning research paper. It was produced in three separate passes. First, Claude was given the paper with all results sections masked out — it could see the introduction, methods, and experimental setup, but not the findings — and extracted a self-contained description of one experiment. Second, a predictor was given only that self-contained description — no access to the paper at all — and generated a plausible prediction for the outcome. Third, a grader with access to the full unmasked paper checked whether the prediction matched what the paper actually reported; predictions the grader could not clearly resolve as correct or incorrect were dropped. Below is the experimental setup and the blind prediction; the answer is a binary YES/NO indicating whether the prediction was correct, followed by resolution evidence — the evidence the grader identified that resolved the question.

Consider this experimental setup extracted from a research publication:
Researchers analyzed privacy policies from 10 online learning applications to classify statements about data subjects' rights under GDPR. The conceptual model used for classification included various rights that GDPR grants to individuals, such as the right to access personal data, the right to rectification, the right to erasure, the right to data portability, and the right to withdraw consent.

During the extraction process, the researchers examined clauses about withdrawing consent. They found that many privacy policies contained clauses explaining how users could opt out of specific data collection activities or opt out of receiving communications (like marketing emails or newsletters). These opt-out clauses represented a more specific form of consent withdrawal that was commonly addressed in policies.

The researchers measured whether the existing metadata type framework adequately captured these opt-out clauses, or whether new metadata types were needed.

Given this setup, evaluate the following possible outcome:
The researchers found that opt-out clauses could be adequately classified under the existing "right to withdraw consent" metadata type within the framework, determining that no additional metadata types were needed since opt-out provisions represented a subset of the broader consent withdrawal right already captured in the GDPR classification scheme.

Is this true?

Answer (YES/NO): NO